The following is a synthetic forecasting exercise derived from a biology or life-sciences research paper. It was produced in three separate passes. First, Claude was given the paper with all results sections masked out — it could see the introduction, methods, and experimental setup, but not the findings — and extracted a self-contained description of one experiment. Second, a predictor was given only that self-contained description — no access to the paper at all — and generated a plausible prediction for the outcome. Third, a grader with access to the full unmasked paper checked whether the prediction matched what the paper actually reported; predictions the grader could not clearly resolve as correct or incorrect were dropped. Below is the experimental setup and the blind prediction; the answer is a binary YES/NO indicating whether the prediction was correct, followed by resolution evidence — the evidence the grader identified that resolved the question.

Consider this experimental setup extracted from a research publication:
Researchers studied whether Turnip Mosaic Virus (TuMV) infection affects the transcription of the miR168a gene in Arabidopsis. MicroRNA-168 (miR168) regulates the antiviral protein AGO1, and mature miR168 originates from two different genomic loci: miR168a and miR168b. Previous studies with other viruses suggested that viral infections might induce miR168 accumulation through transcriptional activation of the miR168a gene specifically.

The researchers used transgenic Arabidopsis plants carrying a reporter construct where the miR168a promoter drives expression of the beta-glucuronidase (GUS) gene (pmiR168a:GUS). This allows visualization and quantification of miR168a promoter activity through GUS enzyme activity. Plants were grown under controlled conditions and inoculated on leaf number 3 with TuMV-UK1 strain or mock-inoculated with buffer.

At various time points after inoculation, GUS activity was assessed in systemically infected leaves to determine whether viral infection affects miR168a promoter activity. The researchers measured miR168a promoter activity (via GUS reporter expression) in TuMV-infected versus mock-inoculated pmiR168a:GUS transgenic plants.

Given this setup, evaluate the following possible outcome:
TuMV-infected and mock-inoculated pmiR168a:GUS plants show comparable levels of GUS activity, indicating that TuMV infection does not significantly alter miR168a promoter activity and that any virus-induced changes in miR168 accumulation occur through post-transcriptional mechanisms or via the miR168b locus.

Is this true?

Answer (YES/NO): YES